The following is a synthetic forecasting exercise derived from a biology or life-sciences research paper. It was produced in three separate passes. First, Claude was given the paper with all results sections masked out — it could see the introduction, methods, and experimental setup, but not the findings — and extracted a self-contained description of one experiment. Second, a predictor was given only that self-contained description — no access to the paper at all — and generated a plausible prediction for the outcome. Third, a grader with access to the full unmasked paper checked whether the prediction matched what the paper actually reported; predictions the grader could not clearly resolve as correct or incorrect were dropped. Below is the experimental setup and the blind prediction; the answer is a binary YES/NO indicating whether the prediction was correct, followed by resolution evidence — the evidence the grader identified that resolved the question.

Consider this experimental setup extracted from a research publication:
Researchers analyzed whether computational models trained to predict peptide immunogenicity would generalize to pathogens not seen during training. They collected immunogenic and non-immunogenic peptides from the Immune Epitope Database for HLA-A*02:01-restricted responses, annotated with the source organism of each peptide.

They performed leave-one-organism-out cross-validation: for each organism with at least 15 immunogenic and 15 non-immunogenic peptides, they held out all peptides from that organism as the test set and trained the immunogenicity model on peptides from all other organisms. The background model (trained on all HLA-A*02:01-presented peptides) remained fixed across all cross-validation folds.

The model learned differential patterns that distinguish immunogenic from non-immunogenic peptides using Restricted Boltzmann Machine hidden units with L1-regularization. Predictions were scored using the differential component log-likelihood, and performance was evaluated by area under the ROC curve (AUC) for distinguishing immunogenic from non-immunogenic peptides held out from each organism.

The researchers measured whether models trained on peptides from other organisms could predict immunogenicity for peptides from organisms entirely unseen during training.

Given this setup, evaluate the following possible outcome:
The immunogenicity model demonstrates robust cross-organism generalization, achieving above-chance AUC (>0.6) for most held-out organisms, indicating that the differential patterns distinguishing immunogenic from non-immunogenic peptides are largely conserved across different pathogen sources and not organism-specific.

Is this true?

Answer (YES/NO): YES